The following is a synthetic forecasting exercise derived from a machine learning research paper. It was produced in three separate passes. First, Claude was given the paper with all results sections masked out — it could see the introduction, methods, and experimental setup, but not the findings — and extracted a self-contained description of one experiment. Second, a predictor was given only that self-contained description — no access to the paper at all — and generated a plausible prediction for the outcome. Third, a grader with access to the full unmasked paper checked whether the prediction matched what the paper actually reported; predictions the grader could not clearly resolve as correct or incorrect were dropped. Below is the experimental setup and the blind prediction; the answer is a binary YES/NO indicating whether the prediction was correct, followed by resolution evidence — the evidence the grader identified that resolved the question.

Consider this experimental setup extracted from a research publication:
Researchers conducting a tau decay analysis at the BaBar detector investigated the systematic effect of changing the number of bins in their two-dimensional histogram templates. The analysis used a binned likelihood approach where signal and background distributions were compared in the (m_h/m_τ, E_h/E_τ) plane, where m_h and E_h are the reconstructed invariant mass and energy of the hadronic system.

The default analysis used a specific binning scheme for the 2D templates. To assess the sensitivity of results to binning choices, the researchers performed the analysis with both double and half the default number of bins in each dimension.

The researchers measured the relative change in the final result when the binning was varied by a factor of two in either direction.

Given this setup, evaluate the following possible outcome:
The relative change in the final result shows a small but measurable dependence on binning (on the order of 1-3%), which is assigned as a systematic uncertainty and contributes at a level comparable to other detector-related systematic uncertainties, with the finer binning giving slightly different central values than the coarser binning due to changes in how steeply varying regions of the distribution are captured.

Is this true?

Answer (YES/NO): NO